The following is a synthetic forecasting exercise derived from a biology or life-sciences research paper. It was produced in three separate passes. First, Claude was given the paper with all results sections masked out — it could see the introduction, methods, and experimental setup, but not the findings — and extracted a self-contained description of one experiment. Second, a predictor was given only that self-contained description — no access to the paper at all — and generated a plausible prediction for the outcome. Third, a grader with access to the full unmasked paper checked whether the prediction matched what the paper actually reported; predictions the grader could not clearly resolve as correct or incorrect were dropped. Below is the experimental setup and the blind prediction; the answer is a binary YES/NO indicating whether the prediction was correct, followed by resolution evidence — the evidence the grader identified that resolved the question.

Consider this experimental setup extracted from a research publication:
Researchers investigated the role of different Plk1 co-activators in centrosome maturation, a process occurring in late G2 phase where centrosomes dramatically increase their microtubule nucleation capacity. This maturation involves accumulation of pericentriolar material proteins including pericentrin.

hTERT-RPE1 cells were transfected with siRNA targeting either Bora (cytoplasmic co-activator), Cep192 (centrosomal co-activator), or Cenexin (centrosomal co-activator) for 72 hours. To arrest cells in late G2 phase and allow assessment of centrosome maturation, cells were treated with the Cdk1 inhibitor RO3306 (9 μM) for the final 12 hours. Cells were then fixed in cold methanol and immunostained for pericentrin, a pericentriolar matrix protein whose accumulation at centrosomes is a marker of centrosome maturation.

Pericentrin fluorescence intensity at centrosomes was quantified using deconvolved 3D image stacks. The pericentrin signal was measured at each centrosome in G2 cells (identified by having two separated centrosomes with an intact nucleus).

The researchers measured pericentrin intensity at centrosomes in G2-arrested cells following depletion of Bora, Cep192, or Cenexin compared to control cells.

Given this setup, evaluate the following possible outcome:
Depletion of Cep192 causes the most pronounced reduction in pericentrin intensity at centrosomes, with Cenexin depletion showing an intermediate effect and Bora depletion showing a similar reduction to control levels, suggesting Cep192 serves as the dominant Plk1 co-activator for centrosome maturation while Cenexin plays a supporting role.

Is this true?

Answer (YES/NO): NO